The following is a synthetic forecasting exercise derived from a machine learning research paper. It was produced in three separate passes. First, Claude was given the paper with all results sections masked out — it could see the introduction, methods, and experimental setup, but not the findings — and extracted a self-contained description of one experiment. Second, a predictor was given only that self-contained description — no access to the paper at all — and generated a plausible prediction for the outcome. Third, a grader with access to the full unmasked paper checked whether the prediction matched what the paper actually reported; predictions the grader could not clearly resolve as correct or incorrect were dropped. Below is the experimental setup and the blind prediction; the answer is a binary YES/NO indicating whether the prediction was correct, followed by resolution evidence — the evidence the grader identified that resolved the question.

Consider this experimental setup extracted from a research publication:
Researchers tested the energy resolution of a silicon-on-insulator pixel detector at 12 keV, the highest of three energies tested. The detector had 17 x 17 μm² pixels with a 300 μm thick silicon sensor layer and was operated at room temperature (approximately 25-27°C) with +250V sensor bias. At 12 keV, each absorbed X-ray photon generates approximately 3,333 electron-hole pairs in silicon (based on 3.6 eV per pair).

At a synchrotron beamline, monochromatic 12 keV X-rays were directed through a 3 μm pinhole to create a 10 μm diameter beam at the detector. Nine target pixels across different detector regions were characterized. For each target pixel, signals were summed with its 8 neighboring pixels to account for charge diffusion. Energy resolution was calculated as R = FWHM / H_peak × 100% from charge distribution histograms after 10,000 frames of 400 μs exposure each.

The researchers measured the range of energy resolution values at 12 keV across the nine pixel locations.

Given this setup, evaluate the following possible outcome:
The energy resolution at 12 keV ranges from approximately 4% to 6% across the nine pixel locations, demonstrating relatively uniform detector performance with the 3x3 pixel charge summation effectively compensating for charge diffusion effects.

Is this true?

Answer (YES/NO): NO